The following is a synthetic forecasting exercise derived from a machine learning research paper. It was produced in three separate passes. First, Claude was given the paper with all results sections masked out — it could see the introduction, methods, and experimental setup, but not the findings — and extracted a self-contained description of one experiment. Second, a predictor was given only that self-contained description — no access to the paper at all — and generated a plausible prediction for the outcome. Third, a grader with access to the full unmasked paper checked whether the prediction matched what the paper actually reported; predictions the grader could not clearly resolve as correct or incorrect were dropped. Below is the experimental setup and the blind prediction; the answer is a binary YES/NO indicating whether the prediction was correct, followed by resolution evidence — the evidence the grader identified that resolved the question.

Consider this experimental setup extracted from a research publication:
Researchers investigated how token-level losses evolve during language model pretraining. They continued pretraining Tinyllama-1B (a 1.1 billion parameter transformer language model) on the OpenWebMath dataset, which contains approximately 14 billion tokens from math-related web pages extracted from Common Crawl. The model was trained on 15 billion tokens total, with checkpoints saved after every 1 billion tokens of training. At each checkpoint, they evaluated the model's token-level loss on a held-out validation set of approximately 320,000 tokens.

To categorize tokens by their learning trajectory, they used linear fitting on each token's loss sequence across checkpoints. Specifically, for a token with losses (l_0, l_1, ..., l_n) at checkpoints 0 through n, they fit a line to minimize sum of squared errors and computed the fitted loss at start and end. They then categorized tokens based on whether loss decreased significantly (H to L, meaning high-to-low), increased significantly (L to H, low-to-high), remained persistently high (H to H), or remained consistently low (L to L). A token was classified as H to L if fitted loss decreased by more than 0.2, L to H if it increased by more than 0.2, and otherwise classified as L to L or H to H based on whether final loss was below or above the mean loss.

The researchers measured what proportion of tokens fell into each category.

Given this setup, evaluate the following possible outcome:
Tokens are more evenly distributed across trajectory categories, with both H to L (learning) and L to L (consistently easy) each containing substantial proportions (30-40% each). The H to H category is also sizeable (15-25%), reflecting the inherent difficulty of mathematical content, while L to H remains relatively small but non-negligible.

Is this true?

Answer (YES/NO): NO